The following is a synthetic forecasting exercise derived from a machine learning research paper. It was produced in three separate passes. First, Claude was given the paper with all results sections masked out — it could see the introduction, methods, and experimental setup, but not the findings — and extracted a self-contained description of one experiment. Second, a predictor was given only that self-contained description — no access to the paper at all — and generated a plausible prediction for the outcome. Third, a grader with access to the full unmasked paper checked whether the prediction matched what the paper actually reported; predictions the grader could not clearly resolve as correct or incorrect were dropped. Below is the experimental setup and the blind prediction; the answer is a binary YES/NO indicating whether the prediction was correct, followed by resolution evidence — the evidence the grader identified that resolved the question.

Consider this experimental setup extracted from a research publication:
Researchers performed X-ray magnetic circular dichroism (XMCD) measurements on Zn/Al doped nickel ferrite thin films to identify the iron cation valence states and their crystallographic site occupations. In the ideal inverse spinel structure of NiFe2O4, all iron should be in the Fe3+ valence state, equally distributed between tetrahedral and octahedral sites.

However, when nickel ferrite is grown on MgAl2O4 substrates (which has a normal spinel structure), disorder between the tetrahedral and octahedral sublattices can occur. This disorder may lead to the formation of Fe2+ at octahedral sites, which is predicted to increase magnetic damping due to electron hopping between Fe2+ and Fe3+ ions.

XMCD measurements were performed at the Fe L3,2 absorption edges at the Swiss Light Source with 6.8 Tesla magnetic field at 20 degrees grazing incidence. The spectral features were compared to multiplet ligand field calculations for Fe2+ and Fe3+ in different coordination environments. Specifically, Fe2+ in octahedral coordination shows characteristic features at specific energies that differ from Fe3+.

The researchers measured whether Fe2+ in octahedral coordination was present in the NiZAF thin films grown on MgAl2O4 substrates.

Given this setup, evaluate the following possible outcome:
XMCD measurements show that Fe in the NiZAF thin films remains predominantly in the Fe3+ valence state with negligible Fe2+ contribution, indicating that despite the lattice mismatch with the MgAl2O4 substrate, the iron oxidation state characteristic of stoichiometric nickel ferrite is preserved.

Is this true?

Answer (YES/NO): NO